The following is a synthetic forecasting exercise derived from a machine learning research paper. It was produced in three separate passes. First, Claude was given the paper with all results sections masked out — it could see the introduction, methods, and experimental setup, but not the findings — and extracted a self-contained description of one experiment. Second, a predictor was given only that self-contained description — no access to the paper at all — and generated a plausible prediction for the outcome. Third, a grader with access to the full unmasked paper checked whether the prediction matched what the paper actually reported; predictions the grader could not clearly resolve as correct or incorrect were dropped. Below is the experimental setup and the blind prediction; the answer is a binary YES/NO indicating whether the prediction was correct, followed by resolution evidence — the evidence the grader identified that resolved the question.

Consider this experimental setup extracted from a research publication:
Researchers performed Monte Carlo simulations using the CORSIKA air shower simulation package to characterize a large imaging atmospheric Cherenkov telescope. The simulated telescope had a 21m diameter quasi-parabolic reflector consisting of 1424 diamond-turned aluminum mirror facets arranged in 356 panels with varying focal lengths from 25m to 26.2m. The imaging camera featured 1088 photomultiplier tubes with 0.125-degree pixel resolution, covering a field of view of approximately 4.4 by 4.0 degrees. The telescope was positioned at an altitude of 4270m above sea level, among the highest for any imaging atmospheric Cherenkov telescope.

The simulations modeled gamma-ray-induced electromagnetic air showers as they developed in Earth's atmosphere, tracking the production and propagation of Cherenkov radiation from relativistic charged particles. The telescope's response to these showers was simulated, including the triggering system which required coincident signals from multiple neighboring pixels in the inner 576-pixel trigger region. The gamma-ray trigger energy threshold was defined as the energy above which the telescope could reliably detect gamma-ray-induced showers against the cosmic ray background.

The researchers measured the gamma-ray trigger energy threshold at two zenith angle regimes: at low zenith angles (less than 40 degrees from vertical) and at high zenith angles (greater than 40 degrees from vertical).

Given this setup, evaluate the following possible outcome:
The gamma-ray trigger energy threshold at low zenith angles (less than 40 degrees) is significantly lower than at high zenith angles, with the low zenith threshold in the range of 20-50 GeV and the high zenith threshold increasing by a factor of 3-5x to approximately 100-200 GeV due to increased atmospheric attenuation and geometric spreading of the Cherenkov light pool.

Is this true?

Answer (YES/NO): NO